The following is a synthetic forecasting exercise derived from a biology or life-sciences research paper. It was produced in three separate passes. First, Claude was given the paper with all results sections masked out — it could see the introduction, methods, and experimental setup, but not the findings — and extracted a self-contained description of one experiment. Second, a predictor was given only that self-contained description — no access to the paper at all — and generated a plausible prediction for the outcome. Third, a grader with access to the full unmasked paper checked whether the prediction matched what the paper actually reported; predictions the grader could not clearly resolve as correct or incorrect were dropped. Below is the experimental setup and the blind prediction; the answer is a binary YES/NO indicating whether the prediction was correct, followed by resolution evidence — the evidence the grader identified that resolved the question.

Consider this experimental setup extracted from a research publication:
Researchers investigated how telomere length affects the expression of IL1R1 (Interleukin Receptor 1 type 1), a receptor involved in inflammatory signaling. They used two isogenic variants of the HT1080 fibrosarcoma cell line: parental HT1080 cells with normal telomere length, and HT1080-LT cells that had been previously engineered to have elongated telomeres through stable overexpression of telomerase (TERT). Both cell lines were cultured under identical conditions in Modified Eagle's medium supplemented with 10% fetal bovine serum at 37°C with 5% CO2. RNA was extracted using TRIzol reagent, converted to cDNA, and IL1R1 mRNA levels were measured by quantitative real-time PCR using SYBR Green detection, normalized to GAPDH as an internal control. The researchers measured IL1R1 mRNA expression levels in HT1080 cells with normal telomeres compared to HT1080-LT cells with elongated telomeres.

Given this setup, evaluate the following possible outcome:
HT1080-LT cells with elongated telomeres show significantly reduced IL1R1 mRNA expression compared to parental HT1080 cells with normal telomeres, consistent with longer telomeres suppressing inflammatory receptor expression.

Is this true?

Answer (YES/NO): YES